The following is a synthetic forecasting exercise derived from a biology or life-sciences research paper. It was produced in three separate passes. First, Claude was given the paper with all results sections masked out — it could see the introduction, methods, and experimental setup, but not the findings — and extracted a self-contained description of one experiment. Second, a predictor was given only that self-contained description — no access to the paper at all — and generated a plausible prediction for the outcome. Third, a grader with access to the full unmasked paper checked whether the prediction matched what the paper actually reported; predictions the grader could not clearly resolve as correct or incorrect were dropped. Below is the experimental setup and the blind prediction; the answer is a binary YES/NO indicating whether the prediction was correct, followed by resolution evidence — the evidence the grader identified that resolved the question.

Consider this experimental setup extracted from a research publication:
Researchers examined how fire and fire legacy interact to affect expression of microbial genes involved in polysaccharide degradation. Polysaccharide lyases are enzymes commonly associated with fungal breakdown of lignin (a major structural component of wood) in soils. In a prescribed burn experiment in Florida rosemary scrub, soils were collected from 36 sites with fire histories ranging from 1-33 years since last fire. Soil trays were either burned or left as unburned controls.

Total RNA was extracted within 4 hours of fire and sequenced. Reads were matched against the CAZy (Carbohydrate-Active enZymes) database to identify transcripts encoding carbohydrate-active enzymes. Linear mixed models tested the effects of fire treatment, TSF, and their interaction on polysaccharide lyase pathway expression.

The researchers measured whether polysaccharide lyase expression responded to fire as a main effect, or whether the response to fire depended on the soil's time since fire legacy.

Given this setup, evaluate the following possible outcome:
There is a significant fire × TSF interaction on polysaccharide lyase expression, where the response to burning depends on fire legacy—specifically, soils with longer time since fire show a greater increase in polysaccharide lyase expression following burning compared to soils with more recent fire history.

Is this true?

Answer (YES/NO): NO